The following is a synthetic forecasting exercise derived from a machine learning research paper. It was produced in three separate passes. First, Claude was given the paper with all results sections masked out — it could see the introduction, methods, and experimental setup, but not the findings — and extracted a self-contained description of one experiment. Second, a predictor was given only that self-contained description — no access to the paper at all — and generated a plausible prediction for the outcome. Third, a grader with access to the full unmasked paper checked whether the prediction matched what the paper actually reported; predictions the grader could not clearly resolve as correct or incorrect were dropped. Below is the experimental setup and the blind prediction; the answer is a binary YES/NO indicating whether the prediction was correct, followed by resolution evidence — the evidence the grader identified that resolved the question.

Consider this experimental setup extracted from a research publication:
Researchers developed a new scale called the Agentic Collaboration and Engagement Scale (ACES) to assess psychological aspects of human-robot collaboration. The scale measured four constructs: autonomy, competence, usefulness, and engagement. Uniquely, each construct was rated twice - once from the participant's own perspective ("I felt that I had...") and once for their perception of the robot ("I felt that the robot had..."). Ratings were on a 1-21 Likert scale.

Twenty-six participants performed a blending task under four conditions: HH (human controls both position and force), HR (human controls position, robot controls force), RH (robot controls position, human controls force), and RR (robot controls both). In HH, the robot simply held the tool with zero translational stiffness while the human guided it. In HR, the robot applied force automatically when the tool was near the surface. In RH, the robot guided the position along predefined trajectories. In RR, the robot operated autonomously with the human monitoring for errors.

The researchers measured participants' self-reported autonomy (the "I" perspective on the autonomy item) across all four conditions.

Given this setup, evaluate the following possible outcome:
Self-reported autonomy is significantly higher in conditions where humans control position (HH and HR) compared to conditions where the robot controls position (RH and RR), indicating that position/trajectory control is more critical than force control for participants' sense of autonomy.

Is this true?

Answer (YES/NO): YES